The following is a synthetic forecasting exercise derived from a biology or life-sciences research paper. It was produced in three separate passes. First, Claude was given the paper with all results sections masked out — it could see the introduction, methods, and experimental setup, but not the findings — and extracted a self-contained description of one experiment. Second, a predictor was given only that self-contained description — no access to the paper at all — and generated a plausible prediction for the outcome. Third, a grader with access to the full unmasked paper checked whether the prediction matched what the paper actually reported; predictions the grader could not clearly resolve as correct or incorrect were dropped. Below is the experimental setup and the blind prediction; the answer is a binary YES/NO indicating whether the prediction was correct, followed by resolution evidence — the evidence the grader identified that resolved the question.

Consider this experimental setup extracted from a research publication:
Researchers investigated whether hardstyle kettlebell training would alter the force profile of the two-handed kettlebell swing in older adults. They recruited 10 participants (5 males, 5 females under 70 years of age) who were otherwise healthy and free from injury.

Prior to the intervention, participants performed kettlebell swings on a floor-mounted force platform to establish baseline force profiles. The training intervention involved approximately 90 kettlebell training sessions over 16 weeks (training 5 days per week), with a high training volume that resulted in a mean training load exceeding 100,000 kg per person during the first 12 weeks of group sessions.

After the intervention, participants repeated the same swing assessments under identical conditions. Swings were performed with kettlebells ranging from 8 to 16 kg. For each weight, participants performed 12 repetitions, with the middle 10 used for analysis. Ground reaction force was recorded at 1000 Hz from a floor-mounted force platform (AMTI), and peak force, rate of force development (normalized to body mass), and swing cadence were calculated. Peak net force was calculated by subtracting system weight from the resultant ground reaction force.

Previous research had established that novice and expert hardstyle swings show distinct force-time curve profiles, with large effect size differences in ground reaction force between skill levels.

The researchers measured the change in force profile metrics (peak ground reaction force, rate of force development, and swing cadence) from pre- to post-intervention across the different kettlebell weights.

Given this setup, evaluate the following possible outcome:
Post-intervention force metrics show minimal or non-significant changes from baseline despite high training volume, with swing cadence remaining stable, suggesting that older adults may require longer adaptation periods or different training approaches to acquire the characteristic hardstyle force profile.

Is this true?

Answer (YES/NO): NO